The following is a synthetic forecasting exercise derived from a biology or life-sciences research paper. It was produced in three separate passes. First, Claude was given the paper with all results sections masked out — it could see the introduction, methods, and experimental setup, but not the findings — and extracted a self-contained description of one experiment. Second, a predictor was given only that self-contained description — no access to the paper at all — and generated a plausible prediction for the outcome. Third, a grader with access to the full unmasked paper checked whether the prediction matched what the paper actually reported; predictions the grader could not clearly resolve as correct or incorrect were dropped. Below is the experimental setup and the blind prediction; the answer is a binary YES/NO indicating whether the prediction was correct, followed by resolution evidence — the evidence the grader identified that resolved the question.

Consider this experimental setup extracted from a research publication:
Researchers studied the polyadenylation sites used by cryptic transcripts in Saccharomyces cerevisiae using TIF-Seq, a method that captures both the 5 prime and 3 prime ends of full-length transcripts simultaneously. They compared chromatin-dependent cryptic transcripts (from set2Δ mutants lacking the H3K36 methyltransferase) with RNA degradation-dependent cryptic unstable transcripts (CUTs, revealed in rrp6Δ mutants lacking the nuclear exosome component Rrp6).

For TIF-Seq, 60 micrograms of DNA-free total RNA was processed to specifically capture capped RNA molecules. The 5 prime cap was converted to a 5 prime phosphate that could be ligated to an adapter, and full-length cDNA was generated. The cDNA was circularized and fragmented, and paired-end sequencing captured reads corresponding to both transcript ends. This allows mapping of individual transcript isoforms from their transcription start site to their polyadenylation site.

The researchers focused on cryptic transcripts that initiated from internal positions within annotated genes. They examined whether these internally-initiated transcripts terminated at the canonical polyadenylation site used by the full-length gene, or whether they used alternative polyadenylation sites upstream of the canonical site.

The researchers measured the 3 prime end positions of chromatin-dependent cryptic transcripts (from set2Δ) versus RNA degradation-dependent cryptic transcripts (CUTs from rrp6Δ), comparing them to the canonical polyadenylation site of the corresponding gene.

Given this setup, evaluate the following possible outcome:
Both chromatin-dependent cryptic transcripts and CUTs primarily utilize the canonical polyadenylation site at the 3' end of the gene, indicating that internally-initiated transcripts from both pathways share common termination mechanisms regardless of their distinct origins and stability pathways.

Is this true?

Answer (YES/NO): NO